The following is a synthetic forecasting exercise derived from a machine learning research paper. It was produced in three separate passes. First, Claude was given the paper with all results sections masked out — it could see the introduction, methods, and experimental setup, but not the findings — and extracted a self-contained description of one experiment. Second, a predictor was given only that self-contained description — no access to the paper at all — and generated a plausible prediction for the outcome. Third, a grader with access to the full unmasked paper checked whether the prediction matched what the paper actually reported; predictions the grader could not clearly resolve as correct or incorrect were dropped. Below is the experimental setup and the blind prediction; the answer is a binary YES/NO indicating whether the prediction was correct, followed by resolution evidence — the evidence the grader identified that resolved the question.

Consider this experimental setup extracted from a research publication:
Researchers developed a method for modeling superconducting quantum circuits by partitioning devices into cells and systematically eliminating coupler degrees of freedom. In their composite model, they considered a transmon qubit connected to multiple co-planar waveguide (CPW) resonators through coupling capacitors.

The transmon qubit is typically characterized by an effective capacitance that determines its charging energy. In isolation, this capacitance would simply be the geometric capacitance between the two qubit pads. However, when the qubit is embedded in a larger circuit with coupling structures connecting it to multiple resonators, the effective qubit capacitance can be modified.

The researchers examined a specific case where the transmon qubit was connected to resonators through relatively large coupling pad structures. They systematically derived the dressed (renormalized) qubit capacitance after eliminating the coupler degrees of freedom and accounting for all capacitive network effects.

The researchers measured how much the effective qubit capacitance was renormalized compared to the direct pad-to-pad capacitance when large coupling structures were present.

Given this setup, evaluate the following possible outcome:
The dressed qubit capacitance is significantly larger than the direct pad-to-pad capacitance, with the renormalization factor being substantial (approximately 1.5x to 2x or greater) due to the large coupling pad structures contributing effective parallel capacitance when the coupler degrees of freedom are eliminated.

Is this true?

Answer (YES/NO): YES